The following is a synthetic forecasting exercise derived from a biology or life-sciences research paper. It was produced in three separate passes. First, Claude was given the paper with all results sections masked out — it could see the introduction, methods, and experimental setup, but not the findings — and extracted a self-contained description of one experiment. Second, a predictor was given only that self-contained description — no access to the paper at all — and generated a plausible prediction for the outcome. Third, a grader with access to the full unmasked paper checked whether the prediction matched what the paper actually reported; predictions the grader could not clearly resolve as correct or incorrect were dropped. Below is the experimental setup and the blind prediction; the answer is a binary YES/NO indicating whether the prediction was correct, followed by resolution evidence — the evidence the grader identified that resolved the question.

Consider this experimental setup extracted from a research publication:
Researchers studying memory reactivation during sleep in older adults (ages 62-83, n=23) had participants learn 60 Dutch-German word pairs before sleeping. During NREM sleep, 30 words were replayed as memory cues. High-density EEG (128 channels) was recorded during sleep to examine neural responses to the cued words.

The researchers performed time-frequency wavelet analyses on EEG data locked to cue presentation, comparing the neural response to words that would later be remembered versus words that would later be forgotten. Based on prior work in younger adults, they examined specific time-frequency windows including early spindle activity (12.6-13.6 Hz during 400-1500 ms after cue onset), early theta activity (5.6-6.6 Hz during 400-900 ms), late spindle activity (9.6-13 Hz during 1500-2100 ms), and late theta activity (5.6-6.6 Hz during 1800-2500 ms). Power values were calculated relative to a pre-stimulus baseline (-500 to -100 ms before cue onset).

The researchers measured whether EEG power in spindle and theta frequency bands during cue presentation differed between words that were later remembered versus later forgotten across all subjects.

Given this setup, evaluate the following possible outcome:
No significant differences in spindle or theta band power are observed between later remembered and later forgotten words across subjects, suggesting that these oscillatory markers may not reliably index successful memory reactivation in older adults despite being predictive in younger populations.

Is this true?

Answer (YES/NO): NO